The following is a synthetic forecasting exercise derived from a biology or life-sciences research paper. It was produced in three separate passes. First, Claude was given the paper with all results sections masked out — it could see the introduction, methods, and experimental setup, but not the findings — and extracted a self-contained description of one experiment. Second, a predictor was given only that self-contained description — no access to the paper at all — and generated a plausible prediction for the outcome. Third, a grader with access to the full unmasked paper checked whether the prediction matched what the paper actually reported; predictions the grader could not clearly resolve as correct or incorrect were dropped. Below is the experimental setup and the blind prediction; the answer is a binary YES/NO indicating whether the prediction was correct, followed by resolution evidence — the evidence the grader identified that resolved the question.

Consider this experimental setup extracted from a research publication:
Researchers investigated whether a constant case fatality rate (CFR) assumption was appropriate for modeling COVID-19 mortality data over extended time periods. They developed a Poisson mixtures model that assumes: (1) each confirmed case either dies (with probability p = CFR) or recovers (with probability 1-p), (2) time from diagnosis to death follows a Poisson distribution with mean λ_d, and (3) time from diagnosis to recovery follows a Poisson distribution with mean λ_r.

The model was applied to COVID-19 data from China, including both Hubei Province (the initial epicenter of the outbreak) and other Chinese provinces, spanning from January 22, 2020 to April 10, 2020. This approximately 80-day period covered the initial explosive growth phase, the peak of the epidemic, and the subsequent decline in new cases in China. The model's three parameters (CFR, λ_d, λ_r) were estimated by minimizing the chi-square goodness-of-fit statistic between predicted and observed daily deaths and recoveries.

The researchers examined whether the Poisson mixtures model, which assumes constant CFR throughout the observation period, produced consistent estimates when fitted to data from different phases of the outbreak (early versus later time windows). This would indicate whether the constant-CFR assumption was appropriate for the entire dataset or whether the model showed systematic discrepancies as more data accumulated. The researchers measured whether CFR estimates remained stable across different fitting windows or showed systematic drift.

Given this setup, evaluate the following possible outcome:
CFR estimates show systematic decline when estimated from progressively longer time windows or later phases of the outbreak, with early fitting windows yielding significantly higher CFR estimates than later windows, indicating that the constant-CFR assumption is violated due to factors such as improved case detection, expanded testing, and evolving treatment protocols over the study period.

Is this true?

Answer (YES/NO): NO